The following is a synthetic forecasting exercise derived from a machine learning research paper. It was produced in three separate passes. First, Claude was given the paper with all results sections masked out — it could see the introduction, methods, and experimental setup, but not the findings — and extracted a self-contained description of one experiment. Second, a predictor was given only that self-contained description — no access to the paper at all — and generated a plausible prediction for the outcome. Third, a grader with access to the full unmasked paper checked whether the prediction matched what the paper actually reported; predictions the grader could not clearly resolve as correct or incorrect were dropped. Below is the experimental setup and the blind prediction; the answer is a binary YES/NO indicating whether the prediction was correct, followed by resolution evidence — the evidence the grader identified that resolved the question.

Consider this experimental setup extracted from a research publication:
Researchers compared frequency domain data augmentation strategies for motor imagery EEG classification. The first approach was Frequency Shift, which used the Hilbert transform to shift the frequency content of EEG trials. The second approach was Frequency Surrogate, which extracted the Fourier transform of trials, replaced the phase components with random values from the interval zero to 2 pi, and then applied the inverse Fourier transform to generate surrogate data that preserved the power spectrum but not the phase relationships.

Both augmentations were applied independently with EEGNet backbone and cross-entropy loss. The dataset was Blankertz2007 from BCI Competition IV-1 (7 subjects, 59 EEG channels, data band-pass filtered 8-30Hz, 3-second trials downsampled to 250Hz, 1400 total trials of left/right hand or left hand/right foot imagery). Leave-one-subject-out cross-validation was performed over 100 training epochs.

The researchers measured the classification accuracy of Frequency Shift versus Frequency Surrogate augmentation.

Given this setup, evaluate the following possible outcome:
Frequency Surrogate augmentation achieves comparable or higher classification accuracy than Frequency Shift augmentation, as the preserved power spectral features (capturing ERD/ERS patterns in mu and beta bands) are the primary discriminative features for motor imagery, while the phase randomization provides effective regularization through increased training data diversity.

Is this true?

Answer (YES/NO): NO